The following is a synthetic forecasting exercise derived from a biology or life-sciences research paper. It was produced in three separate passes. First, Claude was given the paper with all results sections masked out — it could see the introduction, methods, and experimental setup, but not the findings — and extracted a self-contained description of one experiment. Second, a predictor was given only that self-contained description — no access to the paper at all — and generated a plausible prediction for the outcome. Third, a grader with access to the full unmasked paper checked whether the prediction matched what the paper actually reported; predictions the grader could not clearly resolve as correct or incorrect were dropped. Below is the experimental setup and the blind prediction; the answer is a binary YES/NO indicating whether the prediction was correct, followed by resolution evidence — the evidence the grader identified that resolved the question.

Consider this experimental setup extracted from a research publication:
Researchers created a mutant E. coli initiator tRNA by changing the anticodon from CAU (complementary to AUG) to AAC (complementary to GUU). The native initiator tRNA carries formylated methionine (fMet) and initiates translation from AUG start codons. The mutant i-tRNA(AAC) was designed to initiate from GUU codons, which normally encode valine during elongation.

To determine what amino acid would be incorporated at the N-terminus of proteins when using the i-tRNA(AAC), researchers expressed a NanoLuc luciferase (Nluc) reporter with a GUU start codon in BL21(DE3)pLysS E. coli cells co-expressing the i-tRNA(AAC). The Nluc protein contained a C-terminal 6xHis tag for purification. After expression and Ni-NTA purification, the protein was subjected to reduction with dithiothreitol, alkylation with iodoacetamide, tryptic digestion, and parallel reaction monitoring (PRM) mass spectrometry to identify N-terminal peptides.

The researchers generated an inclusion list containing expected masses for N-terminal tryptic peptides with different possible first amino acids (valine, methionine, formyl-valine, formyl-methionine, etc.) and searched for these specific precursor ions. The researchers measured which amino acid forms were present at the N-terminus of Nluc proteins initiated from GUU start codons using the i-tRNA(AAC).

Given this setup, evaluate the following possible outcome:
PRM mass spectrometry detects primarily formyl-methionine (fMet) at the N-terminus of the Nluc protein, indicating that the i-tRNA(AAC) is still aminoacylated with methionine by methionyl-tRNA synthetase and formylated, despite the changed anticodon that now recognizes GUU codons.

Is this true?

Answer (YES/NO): NO